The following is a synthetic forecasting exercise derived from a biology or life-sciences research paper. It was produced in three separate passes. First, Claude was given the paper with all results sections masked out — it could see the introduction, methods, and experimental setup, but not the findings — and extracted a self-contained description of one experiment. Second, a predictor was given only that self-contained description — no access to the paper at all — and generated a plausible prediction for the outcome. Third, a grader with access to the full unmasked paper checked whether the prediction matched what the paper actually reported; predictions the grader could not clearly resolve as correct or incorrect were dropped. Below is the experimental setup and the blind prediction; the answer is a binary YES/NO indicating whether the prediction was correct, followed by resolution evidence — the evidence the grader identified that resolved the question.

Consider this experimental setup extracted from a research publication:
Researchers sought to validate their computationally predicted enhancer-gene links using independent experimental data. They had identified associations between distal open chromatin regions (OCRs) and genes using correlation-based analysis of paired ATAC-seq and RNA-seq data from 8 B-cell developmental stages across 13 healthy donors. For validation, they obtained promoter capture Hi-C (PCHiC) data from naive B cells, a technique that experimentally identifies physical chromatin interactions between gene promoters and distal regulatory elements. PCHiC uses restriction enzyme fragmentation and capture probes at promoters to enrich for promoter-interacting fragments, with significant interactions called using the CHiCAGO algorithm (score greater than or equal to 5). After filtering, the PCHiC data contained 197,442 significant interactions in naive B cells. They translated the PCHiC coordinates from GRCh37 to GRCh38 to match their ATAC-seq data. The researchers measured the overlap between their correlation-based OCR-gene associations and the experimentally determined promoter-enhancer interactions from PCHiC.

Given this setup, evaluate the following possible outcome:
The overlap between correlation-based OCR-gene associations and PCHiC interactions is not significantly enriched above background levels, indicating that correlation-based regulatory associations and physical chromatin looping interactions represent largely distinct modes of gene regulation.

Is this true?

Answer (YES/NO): NO